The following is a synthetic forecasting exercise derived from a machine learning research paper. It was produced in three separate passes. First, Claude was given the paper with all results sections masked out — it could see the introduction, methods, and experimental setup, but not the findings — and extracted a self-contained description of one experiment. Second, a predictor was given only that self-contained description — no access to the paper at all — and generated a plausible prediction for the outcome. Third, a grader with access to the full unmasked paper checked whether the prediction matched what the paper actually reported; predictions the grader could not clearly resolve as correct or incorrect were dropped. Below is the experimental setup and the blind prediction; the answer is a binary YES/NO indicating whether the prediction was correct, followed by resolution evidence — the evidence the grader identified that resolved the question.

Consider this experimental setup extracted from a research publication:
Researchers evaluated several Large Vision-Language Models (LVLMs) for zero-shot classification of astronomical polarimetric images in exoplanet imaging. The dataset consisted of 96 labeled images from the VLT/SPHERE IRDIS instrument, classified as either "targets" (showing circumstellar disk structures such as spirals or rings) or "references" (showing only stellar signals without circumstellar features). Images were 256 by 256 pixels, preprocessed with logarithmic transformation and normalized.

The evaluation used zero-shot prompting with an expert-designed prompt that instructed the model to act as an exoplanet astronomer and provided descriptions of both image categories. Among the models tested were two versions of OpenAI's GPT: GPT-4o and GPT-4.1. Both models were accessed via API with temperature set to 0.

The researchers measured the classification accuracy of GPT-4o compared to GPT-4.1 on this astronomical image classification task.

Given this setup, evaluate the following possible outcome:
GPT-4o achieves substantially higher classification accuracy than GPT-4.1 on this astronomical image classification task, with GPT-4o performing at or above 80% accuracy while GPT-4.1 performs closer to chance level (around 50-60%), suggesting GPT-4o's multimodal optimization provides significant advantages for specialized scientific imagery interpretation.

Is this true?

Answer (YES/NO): NO